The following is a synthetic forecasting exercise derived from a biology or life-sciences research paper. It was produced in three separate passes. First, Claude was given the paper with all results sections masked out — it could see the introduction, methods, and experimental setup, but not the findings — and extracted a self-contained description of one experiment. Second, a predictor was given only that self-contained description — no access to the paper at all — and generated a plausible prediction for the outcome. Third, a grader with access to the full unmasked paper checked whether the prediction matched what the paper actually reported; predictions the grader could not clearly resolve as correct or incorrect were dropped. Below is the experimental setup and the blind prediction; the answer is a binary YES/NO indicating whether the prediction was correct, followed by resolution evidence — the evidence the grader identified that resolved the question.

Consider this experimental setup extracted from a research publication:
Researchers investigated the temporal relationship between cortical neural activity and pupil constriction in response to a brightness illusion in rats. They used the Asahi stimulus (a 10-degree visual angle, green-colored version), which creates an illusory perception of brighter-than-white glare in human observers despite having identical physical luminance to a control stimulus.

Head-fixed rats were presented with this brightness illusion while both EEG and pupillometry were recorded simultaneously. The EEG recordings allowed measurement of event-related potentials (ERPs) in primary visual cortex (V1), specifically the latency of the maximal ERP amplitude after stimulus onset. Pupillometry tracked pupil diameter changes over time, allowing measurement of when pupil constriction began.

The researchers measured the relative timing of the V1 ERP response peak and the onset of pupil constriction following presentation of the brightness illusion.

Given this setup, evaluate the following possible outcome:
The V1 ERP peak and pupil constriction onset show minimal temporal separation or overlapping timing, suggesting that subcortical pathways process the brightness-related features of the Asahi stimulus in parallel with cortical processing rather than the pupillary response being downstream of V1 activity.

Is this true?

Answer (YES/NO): NO